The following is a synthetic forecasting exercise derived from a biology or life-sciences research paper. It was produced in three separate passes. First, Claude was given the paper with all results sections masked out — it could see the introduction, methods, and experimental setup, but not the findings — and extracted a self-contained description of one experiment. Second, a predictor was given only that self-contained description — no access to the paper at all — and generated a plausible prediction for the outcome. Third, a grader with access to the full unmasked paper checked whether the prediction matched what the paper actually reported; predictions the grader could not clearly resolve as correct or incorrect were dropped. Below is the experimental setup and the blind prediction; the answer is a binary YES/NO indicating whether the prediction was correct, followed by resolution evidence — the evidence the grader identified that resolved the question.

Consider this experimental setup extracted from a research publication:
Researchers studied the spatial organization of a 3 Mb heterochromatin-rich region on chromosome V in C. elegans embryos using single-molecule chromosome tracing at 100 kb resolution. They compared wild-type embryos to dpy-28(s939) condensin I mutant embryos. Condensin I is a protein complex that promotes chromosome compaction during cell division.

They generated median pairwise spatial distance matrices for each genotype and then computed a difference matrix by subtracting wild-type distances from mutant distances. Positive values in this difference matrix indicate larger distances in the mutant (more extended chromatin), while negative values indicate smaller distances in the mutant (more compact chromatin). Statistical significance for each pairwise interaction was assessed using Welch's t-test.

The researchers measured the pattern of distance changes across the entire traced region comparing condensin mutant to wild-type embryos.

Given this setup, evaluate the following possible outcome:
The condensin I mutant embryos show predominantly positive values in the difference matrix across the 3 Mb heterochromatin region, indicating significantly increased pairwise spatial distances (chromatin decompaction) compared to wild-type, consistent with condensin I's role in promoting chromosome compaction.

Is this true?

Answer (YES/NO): YES